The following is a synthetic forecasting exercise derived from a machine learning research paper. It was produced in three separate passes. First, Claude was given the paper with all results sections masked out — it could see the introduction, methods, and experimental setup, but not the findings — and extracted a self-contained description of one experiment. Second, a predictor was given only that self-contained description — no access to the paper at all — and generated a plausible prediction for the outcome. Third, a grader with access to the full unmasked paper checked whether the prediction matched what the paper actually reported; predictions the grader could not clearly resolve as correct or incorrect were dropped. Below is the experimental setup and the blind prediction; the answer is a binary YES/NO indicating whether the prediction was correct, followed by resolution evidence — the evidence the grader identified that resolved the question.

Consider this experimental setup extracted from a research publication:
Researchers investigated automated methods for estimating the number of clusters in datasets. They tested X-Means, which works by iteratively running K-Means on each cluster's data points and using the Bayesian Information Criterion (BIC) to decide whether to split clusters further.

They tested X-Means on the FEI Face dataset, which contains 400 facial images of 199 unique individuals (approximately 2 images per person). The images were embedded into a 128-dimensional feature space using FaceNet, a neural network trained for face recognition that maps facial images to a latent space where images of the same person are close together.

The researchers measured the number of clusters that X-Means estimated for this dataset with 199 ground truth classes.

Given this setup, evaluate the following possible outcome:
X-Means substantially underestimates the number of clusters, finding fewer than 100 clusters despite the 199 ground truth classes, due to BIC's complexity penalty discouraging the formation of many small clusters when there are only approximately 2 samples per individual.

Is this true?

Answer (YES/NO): YES